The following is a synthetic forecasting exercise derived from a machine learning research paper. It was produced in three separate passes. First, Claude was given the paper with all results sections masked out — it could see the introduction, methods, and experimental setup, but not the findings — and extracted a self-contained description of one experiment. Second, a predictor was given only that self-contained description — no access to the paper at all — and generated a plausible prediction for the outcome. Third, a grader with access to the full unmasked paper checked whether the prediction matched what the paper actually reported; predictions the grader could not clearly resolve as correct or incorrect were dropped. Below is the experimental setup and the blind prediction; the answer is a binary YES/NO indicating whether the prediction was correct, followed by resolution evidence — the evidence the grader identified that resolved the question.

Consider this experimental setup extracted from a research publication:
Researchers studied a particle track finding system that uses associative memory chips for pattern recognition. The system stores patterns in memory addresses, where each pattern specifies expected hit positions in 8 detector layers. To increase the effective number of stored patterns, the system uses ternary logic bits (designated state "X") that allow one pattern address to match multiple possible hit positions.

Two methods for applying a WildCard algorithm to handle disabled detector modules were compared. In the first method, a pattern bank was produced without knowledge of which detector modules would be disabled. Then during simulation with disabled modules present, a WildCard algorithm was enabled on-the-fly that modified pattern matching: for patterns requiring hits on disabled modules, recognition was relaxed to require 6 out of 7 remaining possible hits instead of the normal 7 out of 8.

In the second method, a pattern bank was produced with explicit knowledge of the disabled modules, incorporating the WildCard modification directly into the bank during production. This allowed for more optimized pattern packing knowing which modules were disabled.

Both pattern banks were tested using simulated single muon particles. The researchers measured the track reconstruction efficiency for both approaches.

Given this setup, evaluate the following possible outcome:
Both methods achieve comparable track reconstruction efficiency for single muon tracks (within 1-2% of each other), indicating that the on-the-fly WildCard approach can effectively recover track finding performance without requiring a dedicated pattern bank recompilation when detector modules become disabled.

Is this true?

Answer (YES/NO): YES